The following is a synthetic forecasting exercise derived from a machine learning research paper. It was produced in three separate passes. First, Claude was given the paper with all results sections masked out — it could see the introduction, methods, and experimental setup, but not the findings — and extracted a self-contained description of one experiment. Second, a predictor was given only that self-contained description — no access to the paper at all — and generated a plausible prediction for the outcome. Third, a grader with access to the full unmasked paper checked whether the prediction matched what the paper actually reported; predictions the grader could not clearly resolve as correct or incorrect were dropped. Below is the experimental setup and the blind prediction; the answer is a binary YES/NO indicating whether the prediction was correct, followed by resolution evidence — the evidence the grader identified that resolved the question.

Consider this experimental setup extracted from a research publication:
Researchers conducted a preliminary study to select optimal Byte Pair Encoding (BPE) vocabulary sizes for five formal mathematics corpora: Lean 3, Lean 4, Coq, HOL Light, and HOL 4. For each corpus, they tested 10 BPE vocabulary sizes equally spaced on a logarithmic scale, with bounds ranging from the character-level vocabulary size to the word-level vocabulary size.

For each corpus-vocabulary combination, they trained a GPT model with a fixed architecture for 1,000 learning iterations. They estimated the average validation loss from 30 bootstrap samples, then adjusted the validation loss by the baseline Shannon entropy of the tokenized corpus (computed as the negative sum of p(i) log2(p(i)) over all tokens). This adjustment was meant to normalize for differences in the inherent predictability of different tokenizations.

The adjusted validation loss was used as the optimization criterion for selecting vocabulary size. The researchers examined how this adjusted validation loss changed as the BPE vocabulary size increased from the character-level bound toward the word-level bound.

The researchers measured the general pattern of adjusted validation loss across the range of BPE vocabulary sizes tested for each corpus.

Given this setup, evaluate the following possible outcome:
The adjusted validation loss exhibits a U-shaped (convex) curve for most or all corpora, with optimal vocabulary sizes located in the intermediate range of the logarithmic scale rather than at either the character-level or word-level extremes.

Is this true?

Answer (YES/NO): NO